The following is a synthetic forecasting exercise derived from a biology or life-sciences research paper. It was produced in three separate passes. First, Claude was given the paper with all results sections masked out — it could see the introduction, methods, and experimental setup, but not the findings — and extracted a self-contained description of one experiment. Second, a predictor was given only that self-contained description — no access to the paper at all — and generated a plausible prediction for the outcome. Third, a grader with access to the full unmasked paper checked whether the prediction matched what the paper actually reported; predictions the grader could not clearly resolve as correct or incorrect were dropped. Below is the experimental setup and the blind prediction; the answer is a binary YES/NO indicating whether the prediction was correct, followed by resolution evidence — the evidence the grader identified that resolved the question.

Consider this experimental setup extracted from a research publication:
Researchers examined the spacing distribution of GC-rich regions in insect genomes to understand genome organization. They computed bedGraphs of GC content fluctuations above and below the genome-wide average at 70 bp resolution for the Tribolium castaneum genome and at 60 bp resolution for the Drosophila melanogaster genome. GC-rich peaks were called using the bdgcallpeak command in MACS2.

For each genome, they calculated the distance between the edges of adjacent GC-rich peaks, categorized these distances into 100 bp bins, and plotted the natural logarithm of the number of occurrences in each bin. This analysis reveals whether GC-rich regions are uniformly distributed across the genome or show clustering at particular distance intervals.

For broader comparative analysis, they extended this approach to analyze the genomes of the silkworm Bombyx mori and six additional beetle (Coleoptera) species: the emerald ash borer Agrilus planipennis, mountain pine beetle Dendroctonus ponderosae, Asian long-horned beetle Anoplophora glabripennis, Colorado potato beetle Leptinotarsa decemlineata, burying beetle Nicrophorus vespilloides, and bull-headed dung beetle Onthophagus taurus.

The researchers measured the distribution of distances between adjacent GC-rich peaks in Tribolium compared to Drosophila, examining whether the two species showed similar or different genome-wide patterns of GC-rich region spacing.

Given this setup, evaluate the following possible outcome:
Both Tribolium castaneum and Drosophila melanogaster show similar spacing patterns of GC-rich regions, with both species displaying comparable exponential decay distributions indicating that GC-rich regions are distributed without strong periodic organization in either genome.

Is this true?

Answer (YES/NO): NO